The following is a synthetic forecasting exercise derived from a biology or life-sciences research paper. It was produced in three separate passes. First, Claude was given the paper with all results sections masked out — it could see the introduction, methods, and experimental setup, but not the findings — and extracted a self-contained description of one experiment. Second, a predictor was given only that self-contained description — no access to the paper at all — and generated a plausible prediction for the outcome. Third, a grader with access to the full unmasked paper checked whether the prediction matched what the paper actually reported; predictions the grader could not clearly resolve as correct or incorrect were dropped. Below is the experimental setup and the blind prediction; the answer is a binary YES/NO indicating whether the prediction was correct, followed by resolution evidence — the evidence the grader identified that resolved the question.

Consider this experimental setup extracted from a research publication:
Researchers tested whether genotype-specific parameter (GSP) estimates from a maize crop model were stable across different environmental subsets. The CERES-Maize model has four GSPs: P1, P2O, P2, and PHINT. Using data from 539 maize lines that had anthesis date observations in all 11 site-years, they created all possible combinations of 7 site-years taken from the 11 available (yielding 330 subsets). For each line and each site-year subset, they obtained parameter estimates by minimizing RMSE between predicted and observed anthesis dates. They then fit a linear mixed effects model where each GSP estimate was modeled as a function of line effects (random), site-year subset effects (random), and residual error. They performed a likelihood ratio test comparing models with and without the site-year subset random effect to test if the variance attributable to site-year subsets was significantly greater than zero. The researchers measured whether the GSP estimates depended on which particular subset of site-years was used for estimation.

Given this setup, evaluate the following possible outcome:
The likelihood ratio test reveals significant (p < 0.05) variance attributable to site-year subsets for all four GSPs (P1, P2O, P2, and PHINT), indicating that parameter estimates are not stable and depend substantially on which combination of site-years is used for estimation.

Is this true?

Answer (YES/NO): YES